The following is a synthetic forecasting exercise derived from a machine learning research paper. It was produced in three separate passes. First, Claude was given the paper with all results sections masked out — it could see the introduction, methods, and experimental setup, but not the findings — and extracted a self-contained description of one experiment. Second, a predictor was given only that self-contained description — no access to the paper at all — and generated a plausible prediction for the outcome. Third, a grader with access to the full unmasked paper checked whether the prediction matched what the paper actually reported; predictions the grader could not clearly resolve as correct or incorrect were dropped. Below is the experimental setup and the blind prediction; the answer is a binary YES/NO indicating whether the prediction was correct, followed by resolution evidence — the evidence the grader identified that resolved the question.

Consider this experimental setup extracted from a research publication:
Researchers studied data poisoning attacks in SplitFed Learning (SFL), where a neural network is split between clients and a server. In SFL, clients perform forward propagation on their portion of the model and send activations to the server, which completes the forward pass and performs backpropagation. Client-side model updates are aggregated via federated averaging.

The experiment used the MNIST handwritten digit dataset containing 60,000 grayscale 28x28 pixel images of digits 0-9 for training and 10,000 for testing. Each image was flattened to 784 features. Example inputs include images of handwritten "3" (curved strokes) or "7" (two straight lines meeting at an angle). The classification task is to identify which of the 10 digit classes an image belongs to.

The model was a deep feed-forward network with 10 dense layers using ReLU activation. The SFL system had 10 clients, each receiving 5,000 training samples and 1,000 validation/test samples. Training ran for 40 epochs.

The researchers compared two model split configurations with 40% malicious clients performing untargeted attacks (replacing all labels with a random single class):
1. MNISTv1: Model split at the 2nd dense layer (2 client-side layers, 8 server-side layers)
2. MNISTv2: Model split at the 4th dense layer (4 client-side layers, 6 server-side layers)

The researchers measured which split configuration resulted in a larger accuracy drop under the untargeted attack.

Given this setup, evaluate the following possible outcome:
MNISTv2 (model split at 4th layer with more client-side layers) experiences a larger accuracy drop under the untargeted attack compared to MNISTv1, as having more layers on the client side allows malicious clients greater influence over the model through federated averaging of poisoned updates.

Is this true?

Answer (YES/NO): YES